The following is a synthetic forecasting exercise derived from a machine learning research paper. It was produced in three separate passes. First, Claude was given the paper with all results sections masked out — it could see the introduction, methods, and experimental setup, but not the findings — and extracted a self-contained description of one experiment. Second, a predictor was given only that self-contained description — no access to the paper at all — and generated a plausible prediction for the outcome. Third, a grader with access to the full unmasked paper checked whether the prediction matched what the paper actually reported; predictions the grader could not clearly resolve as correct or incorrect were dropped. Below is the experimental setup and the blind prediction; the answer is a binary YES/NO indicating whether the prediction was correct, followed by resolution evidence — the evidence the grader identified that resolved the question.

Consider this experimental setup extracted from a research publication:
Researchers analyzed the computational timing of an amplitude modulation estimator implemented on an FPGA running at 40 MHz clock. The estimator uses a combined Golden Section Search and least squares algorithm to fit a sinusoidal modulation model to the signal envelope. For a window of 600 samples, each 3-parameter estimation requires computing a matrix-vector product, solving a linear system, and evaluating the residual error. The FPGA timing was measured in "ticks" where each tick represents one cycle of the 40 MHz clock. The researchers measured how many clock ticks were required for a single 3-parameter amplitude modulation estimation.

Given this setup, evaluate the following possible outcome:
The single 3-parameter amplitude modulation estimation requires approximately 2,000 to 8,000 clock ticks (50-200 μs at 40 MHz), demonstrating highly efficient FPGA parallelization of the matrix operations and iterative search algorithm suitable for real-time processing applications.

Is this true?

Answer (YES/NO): NO